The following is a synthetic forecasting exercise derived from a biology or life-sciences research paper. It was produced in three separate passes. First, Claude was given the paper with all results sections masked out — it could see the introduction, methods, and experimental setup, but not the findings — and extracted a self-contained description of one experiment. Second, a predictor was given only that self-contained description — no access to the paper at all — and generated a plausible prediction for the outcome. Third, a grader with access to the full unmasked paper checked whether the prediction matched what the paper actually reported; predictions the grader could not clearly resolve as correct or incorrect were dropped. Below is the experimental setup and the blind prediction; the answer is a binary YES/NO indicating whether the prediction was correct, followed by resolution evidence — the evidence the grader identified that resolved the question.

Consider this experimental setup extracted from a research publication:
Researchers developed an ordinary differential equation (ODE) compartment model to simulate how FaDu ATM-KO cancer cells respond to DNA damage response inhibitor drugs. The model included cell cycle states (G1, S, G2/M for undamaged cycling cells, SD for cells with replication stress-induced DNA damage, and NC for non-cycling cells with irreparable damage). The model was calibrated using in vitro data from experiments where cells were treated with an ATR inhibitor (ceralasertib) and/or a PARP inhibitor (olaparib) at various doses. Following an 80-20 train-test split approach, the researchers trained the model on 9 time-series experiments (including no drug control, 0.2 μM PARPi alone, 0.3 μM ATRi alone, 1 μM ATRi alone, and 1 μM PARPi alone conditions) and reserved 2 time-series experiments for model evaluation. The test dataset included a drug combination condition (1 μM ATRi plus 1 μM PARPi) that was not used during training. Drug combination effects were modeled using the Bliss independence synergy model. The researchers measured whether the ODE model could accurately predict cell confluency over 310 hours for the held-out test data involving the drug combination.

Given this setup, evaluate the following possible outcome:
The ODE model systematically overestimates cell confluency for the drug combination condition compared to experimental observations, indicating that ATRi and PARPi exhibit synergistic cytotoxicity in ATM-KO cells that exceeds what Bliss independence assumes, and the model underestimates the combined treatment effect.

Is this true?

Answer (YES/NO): NO